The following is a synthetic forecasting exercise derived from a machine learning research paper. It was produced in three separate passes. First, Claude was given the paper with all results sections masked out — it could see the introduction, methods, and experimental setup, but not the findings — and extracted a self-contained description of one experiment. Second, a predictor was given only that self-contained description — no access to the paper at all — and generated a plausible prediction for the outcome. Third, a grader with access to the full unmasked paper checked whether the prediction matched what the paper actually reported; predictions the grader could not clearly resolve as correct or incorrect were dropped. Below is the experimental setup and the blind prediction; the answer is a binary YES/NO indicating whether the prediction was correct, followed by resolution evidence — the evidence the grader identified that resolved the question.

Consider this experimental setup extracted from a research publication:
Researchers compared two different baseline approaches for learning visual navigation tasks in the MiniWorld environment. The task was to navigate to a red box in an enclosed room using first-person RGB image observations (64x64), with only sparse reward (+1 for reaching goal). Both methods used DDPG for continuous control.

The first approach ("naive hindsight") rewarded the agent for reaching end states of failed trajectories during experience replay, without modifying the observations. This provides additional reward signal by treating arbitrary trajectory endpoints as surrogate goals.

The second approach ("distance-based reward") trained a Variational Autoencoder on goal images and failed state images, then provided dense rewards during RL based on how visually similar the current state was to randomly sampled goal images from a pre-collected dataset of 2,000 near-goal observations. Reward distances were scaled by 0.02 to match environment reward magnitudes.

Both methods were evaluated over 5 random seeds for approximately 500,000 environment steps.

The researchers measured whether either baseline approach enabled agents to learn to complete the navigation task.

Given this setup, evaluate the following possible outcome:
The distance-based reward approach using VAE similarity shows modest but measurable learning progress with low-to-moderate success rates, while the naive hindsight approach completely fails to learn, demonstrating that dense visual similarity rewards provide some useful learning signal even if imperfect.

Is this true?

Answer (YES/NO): YES